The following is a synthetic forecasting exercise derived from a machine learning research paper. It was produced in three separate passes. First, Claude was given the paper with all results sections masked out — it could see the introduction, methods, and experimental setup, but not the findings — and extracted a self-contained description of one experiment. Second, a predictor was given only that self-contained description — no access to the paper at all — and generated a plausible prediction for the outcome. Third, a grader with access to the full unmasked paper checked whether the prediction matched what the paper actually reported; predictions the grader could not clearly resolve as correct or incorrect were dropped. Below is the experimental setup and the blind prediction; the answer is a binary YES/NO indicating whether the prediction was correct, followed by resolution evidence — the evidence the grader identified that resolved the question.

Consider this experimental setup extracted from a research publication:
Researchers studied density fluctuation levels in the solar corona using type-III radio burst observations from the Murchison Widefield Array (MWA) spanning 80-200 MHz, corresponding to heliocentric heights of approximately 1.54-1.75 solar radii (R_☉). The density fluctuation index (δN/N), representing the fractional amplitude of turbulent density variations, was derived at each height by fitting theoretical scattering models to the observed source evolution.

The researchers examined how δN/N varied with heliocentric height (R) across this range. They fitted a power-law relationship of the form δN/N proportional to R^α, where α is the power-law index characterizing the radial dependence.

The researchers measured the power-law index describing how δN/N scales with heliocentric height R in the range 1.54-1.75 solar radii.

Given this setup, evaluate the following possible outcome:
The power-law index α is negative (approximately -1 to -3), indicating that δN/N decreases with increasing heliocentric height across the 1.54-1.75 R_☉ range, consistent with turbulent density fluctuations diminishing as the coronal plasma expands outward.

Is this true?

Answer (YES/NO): NO